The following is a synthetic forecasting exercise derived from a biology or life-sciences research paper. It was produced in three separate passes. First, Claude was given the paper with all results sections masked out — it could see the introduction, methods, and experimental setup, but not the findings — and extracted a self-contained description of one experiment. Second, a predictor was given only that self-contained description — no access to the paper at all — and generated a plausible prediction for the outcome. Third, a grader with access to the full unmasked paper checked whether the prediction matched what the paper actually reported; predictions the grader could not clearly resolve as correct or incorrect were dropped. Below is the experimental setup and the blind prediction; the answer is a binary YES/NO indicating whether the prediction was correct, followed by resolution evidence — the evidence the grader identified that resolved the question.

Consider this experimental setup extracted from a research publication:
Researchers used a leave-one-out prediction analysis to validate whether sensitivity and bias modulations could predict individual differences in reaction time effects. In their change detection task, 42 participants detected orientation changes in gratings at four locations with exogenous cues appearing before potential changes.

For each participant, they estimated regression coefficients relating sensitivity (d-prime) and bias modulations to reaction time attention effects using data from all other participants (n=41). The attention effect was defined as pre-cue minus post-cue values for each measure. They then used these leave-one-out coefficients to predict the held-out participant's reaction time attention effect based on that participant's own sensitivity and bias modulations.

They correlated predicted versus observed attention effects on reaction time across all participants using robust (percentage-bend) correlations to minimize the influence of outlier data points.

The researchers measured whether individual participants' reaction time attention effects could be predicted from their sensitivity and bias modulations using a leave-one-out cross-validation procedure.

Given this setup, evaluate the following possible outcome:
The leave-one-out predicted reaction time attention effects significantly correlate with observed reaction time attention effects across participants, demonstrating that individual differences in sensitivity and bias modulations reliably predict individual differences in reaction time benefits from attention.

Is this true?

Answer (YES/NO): YES